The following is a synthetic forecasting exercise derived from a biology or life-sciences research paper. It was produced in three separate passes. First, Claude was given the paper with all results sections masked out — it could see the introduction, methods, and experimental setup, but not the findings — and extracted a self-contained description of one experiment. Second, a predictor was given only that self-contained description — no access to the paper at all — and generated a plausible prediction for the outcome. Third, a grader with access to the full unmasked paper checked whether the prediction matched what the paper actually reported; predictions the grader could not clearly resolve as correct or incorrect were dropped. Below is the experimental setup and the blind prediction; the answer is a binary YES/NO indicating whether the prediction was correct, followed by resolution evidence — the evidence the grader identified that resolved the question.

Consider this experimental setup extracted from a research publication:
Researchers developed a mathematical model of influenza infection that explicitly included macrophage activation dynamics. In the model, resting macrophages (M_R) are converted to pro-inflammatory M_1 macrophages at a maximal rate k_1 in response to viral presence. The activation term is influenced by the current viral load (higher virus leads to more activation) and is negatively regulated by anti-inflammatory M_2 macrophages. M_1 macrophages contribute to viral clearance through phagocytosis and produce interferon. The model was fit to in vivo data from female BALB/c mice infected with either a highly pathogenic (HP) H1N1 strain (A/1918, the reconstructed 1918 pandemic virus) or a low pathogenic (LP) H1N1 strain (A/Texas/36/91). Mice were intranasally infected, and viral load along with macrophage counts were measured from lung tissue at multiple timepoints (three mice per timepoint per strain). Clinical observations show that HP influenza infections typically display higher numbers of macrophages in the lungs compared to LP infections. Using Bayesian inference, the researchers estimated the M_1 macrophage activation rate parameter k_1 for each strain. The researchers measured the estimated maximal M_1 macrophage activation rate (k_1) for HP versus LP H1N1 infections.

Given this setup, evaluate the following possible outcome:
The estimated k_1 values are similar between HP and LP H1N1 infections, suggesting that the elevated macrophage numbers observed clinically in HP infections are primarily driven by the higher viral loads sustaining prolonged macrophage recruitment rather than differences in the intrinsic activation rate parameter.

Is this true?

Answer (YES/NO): YES